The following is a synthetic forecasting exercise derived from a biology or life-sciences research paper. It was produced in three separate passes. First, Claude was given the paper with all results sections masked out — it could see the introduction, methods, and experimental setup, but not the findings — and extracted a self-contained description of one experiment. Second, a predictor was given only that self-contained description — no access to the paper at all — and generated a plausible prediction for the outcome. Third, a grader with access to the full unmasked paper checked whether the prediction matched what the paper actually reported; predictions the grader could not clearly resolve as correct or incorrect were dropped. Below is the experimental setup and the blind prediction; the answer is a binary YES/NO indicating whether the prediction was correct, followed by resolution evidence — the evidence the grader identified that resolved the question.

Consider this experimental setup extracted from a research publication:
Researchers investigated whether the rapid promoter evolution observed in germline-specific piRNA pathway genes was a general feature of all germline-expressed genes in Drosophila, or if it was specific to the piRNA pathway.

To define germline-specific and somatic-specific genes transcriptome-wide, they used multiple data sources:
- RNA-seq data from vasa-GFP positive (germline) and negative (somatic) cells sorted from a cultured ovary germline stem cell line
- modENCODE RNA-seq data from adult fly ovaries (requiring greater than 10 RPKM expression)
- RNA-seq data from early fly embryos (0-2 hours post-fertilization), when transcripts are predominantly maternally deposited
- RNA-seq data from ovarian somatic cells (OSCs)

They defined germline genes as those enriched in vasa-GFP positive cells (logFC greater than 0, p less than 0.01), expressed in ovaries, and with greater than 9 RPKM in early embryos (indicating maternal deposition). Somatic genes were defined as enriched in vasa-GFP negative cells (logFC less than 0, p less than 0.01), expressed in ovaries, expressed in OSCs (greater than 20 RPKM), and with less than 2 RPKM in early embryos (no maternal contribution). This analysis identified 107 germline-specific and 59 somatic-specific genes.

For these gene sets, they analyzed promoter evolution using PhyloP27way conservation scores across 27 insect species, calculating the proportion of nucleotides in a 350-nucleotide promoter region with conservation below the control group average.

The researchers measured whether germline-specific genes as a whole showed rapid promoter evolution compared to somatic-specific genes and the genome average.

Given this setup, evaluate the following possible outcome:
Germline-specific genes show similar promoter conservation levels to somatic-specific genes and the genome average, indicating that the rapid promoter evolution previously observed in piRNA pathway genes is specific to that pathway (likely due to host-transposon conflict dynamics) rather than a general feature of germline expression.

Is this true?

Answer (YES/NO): NO